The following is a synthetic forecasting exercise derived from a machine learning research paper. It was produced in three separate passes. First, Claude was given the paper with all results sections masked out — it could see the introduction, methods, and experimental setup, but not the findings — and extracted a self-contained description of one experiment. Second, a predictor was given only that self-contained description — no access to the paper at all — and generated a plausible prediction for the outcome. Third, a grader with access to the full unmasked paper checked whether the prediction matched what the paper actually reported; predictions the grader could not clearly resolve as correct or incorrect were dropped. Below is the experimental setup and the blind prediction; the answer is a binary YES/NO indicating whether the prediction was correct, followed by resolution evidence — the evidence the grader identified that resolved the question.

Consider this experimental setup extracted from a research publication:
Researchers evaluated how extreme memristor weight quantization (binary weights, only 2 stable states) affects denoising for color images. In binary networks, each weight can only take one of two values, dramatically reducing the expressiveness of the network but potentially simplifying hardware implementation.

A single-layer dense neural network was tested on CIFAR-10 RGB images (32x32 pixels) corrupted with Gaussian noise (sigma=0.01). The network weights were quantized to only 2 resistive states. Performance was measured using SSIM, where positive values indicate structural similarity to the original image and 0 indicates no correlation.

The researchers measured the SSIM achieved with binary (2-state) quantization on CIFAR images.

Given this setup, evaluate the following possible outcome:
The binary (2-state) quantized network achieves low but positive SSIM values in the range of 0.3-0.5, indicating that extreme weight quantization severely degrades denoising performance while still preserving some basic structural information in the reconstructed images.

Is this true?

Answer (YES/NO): NO